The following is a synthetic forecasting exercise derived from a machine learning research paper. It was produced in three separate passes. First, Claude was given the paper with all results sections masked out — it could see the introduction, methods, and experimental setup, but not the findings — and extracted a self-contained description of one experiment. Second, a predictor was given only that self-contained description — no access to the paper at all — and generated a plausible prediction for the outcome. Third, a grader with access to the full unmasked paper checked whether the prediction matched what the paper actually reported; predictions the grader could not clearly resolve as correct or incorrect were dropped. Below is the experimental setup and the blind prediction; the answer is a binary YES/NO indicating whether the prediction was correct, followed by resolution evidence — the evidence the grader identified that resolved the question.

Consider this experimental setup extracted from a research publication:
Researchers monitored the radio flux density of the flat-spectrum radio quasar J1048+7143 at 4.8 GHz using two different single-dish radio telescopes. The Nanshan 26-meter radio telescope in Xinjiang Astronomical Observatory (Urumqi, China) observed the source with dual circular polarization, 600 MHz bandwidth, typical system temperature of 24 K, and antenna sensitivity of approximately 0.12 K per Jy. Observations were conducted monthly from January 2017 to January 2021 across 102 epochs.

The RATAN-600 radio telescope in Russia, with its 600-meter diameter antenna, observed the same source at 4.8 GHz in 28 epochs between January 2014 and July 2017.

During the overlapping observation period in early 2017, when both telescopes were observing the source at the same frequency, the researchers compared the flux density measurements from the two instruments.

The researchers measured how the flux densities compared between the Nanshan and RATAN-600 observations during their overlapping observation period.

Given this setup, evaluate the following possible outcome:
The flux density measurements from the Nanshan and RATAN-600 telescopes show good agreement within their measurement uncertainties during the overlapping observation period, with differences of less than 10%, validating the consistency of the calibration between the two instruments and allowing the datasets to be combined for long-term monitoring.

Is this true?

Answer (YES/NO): NO